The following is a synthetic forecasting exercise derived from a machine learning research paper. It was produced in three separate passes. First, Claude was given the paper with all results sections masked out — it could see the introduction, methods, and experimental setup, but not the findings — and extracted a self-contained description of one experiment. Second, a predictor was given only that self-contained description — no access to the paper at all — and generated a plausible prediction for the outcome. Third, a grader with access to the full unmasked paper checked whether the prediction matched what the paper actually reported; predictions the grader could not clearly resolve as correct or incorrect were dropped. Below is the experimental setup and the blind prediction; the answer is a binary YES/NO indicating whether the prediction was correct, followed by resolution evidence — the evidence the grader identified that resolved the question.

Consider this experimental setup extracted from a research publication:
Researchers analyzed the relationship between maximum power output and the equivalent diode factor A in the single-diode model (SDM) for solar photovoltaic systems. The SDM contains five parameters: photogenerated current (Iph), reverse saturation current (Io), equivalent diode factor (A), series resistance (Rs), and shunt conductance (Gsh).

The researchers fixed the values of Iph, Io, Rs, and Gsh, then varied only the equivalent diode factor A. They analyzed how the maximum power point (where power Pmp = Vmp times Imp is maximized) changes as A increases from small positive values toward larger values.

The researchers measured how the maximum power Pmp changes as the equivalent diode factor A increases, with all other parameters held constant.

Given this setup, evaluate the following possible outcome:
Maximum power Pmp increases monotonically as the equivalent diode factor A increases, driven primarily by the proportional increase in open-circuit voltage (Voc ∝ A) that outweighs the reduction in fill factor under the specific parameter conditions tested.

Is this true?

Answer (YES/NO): NO